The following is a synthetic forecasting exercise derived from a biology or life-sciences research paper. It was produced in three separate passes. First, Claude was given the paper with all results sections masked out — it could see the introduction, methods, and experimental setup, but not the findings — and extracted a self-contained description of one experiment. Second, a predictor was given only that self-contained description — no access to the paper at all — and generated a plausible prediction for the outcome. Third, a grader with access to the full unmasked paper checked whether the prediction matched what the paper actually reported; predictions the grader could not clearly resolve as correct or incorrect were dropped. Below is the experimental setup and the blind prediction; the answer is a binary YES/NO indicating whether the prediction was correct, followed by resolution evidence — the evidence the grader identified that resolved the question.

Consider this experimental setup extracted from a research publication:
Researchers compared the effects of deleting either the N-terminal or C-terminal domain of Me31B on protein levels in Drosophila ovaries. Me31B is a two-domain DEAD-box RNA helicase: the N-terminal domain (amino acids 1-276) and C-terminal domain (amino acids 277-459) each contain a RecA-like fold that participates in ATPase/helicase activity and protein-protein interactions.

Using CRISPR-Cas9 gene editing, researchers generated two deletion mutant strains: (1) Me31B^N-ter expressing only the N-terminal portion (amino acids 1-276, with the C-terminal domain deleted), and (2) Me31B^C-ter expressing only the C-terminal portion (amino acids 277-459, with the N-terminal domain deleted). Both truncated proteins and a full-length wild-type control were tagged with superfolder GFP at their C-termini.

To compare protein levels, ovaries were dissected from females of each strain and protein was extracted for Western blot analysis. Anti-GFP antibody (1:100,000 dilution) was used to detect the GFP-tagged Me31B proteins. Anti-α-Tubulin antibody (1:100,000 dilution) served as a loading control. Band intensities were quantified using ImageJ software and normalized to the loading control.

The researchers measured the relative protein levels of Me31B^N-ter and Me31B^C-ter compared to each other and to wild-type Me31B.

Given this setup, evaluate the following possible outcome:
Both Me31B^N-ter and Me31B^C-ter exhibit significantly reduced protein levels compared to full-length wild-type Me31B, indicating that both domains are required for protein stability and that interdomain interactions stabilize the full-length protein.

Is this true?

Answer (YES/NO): YES